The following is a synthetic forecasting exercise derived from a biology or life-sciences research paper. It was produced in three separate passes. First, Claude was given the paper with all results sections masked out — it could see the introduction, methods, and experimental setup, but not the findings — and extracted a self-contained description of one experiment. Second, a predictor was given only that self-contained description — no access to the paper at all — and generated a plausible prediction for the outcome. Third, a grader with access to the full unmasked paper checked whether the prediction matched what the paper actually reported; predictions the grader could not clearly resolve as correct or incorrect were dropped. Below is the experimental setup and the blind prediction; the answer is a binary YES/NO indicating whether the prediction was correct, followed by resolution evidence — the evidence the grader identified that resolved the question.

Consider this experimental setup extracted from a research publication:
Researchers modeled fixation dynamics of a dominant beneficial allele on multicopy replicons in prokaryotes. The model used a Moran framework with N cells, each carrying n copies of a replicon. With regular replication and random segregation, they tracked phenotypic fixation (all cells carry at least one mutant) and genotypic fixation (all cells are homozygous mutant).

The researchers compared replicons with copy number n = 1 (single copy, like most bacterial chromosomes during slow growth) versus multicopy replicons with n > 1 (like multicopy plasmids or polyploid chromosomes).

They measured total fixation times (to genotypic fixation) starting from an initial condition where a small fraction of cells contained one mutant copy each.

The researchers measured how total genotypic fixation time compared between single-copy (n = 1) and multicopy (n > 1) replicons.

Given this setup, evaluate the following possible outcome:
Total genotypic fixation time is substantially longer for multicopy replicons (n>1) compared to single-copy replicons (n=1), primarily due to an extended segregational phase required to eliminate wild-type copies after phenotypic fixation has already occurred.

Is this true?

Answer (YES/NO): YES